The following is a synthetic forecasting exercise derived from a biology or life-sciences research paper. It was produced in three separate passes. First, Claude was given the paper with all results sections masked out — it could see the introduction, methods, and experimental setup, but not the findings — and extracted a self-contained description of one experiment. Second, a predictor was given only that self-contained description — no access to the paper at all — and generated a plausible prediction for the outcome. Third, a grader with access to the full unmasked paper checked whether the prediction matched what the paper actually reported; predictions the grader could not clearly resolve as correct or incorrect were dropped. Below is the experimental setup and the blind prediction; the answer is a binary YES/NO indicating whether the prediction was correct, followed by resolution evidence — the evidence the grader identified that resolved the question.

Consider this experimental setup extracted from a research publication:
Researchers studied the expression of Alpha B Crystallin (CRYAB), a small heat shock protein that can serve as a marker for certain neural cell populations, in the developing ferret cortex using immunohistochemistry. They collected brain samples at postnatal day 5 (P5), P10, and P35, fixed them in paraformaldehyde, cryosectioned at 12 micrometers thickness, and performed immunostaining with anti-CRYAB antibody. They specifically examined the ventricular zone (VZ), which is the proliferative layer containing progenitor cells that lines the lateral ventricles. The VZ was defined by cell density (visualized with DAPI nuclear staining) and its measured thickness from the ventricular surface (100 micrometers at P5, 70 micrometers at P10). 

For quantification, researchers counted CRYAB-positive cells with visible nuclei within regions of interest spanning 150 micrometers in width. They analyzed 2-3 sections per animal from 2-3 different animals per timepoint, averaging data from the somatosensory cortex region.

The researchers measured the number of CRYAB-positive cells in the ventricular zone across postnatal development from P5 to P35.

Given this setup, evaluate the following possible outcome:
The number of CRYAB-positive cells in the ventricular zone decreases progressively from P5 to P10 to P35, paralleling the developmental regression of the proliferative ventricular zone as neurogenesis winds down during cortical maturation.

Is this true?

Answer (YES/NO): NO